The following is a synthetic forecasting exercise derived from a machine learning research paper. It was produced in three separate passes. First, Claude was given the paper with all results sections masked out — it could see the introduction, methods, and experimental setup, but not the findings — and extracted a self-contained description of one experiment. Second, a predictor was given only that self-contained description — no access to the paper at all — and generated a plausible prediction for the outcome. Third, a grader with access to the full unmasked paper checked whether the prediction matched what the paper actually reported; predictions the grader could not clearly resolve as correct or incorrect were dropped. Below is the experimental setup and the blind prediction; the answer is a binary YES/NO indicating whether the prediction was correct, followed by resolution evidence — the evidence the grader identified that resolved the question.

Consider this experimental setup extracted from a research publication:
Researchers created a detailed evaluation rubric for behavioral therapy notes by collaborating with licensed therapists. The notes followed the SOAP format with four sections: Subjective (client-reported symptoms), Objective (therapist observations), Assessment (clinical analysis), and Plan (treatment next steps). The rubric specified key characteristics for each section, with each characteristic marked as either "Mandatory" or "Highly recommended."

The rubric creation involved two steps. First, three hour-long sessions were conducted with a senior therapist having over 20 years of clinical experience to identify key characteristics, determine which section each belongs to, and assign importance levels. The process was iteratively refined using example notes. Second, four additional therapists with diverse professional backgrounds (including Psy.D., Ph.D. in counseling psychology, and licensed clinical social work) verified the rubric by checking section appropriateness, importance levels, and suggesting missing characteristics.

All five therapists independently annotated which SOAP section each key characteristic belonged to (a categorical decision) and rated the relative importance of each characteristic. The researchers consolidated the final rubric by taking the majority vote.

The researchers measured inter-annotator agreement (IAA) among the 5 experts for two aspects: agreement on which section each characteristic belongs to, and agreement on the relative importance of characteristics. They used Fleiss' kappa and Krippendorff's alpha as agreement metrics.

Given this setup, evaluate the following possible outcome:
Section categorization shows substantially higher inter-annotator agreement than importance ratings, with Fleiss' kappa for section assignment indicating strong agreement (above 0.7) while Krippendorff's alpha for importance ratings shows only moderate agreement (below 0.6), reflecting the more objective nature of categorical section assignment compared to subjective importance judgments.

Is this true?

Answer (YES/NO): NO